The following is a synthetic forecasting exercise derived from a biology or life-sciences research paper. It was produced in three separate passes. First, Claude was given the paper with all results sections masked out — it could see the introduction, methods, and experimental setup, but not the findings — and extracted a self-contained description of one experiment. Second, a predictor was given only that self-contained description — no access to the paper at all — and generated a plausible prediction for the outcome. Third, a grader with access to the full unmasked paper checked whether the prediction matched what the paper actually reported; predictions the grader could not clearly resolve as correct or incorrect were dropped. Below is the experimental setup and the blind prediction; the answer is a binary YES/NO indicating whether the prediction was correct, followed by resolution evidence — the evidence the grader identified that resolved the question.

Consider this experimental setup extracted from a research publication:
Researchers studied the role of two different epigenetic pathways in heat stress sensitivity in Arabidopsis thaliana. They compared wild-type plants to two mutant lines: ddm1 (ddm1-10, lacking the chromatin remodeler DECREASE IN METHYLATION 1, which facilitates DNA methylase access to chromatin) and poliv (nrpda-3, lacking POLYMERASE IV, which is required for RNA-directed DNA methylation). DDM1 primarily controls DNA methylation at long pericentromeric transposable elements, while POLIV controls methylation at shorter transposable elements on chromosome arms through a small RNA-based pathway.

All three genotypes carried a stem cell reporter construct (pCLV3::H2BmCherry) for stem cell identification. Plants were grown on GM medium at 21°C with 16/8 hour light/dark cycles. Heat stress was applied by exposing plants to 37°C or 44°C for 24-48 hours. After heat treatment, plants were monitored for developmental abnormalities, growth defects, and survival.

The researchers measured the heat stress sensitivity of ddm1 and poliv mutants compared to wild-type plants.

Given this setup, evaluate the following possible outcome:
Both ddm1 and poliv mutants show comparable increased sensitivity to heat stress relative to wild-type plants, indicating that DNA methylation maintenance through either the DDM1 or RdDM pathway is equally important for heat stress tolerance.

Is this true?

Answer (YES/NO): YES